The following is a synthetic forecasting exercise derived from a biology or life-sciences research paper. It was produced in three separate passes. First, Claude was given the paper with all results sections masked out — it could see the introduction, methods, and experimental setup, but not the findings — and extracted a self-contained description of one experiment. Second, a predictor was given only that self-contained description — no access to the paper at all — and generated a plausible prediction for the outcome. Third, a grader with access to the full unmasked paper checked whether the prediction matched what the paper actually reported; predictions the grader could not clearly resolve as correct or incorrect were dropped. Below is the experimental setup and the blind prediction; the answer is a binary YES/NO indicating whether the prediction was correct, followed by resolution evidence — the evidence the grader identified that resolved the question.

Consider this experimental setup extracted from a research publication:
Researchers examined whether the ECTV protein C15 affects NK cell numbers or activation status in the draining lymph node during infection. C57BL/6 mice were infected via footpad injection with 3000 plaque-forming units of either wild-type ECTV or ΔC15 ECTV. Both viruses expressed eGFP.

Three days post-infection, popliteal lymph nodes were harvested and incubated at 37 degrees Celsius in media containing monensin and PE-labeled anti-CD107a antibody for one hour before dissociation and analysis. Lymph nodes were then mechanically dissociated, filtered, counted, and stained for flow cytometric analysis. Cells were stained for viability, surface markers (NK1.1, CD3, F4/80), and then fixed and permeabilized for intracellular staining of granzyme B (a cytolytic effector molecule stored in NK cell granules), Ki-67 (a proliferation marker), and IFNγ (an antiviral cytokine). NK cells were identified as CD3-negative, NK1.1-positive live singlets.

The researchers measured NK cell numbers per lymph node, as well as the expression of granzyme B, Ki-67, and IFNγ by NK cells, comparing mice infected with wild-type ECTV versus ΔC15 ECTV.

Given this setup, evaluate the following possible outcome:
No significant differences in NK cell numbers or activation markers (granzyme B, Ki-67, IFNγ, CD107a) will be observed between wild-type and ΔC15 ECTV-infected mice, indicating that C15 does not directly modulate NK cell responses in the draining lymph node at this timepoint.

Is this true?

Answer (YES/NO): NO